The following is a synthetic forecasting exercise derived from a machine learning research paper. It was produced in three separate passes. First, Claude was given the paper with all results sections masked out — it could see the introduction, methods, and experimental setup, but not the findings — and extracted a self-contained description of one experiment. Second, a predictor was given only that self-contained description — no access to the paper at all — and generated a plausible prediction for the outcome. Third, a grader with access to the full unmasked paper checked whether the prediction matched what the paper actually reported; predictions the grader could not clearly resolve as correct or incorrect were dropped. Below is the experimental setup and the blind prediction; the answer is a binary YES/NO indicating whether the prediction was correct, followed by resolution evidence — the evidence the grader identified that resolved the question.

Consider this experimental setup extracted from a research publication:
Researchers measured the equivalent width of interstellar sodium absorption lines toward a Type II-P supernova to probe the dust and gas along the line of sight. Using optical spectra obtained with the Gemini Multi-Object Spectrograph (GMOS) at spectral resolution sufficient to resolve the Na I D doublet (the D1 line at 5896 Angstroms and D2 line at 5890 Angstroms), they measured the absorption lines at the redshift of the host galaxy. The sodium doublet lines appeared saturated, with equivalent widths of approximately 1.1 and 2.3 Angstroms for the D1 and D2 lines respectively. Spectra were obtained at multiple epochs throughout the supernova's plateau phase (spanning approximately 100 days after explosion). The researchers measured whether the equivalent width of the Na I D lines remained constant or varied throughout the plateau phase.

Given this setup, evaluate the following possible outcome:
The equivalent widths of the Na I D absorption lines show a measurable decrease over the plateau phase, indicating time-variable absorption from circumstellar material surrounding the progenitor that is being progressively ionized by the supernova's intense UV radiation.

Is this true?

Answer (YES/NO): NO